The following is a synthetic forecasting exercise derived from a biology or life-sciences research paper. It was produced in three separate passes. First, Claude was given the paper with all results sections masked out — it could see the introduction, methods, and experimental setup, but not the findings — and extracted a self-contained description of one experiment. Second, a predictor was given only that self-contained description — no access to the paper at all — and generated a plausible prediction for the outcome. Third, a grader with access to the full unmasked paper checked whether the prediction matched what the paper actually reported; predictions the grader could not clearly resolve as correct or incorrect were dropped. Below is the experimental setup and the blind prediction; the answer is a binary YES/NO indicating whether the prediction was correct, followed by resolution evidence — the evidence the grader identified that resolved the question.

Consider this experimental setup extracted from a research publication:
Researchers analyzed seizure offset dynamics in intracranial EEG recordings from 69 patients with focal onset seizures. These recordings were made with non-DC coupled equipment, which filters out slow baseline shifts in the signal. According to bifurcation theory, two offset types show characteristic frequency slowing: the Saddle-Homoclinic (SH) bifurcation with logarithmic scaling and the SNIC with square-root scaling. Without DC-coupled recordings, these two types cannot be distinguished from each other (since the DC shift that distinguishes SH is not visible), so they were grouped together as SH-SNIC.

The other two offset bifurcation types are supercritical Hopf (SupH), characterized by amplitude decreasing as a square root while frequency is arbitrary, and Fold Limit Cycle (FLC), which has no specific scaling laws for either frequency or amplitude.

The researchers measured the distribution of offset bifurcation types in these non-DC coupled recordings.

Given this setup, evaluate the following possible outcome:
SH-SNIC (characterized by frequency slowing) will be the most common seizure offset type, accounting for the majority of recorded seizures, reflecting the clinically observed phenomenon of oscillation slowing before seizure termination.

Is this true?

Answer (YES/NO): NO